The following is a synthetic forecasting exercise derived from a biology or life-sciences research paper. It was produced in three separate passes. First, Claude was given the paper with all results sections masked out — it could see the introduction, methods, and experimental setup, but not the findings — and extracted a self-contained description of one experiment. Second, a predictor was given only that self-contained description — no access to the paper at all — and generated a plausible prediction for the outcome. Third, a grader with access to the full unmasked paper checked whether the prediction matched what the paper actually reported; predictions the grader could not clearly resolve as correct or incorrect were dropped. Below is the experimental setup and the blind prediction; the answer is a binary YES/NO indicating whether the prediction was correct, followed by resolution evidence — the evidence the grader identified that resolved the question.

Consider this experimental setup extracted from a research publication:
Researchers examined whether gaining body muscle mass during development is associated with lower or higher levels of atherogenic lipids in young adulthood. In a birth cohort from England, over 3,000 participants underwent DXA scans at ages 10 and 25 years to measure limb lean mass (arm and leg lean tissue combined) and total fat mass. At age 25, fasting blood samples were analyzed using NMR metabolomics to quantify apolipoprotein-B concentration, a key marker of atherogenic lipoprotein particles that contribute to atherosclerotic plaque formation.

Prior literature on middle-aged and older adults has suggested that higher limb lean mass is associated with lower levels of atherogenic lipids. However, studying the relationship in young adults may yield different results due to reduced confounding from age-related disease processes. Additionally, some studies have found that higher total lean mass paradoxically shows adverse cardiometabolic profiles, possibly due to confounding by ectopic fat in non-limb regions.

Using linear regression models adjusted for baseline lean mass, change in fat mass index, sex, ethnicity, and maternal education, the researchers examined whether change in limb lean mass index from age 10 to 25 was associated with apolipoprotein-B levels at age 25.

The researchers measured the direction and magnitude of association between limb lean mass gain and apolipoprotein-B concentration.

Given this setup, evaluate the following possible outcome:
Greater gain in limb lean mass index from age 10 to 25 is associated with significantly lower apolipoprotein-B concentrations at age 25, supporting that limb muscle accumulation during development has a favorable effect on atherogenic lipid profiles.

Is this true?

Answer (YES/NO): NO